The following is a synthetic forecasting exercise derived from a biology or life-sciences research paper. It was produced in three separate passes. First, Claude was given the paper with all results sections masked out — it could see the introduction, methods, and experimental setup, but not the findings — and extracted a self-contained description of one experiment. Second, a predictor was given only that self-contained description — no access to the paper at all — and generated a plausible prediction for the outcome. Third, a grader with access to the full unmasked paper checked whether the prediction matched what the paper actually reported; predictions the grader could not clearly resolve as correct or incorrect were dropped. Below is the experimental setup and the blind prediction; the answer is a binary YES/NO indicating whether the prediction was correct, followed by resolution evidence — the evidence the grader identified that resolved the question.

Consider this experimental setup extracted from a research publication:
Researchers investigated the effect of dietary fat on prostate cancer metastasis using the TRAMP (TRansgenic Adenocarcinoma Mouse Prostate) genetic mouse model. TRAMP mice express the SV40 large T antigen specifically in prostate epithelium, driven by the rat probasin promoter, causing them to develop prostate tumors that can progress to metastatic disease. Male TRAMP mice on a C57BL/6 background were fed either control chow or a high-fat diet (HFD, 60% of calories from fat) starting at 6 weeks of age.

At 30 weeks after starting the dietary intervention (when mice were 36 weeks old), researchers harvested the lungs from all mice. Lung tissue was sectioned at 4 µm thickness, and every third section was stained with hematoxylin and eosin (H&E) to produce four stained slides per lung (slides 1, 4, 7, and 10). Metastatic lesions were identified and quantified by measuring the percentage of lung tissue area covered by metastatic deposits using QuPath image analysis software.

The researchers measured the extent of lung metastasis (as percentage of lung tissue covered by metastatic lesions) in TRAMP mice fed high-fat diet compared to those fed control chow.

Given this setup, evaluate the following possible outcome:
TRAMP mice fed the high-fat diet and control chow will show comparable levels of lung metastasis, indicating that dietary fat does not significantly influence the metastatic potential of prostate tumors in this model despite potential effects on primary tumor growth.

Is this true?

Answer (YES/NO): NO